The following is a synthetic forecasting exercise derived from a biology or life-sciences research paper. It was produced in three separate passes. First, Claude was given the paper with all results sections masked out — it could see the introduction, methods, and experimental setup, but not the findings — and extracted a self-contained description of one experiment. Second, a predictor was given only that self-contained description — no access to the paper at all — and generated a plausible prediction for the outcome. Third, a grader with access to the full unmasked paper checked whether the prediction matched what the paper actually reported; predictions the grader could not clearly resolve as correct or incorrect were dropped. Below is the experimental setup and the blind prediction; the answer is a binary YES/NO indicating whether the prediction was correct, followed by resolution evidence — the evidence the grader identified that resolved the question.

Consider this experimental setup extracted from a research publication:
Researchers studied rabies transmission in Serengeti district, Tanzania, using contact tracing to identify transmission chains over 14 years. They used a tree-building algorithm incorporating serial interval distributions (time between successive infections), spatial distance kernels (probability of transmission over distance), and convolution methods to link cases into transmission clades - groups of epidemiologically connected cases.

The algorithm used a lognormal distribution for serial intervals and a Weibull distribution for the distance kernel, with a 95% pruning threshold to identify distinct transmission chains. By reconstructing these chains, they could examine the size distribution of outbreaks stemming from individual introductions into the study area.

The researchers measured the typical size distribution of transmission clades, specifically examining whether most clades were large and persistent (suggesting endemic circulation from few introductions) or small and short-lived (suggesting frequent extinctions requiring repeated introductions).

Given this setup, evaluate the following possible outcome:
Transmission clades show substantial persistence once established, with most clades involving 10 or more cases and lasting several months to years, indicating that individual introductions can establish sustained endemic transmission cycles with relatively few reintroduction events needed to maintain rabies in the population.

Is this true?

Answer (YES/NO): NO